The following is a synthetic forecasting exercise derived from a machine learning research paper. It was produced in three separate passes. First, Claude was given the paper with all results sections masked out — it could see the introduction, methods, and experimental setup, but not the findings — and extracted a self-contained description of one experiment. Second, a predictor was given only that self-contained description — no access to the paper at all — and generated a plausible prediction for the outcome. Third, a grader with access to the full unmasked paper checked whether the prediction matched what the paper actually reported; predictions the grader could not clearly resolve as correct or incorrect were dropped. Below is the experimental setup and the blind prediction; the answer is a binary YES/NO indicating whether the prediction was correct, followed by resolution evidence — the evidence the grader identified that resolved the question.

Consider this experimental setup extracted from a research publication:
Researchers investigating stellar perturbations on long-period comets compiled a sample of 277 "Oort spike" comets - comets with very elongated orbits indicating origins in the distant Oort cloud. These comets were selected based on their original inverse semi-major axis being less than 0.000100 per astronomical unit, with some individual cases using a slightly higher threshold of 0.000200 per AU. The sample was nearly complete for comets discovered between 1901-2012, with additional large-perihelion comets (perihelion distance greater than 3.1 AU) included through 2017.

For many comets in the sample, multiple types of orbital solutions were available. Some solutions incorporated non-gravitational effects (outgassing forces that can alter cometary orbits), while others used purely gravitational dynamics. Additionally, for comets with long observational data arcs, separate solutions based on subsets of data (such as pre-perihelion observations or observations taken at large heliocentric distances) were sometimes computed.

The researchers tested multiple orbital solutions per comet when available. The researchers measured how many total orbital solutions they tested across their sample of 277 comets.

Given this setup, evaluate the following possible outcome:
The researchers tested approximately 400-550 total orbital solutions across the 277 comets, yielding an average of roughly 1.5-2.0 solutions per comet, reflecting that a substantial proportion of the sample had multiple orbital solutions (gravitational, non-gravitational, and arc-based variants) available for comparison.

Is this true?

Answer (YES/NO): YES